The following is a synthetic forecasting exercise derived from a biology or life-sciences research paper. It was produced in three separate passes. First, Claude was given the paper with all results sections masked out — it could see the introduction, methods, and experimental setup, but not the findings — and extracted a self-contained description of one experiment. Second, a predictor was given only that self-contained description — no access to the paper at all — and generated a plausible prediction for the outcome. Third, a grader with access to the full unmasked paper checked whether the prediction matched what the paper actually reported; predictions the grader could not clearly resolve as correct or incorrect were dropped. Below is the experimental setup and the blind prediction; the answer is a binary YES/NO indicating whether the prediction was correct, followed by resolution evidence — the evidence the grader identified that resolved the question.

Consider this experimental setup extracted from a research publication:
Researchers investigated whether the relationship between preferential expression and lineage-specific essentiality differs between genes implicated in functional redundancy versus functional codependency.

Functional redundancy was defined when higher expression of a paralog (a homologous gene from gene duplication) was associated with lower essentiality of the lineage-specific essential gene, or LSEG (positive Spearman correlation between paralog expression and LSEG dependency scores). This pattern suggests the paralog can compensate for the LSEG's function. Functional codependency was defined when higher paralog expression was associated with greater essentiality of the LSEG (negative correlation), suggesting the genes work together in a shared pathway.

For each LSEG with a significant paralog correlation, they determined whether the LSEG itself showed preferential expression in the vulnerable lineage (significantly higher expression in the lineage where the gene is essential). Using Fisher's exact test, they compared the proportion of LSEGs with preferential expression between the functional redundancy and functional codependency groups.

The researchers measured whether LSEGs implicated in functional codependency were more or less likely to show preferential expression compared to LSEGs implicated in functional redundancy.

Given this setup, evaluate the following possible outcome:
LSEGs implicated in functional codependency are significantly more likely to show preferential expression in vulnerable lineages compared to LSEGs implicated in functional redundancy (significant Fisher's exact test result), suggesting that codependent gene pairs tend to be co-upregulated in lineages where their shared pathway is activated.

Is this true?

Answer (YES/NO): YES